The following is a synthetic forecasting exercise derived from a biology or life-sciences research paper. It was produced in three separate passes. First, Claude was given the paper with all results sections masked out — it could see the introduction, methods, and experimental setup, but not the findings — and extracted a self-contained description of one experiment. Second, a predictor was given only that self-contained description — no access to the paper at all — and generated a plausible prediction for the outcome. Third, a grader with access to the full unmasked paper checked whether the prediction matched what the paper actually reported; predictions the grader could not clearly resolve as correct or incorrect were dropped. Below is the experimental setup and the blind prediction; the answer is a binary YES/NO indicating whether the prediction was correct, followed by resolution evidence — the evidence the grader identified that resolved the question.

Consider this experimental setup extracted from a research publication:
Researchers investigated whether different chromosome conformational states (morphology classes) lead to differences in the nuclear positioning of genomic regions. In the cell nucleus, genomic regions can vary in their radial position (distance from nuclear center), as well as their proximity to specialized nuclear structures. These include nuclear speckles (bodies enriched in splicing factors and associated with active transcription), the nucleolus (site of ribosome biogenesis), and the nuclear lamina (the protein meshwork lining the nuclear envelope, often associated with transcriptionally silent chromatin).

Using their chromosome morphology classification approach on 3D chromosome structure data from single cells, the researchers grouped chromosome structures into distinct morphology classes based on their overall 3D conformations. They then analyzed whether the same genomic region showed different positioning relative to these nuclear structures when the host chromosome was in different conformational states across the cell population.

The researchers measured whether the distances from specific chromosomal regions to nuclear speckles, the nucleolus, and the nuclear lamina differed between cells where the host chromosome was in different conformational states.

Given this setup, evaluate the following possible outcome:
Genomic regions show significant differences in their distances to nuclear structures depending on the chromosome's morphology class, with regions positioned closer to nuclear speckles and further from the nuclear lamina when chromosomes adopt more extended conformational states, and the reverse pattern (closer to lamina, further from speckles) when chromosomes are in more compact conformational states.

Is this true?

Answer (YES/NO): NO